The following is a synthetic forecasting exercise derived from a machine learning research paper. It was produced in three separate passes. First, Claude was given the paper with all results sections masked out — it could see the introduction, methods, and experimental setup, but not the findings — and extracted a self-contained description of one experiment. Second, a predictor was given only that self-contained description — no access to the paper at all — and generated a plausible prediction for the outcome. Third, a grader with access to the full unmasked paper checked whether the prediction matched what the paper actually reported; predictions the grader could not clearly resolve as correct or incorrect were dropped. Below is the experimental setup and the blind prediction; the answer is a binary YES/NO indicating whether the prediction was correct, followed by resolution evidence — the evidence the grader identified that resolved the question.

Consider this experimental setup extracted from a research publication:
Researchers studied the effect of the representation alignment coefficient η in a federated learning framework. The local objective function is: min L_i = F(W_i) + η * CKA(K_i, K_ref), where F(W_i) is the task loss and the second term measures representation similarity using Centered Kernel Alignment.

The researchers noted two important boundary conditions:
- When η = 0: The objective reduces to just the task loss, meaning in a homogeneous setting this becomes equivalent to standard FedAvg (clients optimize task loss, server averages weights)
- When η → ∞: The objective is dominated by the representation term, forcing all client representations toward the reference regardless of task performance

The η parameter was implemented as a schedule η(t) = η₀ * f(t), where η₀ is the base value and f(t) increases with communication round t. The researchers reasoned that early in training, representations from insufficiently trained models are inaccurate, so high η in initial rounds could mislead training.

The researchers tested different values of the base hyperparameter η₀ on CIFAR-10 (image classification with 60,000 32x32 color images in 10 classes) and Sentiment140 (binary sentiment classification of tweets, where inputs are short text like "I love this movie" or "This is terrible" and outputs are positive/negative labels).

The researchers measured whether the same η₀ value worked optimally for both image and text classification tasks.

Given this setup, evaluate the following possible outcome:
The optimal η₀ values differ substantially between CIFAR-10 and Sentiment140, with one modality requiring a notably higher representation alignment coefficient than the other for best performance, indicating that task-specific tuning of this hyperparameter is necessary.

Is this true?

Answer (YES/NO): YES